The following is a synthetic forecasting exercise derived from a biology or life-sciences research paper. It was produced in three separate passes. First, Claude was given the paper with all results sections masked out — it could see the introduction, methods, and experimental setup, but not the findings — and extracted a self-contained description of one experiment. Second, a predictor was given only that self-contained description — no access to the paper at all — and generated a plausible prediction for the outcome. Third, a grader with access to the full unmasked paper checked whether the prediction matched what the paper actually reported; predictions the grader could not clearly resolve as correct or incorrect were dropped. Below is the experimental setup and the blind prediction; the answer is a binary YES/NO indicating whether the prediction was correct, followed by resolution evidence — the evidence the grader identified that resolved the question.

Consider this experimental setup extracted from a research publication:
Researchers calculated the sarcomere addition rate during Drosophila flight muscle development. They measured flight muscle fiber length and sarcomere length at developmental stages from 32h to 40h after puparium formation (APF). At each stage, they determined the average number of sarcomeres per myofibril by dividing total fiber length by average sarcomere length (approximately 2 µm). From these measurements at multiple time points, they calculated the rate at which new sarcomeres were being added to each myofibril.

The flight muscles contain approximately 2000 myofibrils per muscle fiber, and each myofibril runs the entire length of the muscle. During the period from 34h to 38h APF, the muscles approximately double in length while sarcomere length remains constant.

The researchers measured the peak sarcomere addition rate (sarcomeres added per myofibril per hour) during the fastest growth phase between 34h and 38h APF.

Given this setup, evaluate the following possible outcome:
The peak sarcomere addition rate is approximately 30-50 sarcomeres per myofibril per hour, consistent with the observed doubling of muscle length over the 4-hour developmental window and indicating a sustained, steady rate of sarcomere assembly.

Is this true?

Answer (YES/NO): YES